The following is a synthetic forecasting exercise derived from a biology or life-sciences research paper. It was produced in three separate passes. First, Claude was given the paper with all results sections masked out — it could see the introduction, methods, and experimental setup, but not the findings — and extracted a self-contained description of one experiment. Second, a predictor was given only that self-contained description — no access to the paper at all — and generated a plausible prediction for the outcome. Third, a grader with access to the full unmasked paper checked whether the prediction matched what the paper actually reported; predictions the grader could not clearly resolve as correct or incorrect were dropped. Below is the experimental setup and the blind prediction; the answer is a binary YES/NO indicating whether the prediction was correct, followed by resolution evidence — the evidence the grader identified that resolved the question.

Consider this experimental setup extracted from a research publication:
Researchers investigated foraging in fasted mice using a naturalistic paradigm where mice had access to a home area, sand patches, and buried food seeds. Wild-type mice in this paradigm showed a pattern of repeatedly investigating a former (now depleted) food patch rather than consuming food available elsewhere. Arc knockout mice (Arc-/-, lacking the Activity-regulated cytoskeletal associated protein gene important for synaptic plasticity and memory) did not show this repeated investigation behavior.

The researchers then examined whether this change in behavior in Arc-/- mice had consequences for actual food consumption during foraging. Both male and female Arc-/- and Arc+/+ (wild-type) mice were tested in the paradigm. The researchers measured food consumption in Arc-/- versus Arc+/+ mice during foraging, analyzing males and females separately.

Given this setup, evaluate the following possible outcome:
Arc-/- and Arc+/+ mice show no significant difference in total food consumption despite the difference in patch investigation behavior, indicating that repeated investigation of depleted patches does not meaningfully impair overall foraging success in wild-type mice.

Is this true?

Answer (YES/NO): NO